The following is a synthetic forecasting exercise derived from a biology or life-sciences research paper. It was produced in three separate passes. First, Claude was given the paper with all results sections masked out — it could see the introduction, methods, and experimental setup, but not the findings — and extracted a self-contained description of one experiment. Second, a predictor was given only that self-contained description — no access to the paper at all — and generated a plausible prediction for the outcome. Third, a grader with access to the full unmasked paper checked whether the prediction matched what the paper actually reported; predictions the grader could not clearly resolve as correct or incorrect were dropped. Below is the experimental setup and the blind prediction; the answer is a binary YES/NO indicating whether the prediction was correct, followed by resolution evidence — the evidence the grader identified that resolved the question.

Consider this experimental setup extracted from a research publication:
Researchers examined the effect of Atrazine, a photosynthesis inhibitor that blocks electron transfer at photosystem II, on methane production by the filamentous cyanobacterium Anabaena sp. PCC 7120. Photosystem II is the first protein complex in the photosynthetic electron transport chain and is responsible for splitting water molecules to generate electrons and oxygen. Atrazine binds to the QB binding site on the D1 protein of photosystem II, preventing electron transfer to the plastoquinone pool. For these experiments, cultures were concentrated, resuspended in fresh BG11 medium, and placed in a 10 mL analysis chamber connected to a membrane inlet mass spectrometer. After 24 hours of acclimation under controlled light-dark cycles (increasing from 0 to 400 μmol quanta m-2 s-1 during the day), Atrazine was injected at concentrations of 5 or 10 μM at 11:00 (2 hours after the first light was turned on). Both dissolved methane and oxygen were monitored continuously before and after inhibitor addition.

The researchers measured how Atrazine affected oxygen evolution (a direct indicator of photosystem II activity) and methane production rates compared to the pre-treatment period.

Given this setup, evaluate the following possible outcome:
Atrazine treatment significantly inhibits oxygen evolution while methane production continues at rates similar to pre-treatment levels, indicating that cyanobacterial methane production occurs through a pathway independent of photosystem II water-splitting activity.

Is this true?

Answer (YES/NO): NO